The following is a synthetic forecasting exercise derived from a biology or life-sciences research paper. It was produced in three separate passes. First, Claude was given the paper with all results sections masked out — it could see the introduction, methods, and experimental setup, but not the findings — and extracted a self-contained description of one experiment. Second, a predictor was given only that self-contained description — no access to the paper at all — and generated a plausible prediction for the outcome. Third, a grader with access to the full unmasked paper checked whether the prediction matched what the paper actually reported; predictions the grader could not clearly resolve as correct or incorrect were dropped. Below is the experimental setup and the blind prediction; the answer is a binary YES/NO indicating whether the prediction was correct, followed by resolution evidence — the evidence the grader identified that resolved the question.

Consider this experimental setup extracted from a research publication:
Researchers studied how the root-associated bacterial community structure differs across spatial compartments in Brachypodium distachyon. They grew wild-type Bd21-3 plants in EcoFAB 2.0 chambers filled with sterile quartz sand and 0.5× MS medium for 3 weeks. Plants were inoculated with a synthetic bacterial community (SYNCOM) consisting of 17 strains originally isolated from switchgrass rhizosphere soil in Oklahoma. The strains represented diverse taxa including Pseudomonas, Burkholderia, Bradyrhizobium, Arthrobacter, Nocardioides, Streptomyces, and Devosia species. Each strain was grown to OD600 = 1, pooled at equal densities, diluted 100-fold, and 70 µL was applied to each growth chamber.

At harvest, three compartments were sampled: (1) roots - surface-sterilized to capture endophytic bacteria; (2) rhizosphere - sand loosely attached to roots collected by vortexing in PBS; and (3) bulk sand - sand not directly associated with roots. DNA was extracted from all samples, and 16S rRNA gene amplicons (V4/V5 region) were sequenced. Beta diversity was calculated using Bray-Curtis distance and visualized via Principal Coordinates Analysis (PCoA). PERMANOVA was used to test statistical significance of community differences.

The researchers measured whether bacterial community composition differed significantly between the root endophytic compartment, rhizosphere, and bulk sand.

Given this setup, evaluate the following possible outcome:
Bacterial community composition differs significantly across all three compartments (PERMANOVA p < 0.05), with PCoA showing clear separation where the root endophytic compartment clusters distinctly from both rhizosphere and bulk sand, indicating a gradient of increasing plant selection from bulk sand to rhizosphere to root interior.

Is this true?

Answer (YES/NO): NO